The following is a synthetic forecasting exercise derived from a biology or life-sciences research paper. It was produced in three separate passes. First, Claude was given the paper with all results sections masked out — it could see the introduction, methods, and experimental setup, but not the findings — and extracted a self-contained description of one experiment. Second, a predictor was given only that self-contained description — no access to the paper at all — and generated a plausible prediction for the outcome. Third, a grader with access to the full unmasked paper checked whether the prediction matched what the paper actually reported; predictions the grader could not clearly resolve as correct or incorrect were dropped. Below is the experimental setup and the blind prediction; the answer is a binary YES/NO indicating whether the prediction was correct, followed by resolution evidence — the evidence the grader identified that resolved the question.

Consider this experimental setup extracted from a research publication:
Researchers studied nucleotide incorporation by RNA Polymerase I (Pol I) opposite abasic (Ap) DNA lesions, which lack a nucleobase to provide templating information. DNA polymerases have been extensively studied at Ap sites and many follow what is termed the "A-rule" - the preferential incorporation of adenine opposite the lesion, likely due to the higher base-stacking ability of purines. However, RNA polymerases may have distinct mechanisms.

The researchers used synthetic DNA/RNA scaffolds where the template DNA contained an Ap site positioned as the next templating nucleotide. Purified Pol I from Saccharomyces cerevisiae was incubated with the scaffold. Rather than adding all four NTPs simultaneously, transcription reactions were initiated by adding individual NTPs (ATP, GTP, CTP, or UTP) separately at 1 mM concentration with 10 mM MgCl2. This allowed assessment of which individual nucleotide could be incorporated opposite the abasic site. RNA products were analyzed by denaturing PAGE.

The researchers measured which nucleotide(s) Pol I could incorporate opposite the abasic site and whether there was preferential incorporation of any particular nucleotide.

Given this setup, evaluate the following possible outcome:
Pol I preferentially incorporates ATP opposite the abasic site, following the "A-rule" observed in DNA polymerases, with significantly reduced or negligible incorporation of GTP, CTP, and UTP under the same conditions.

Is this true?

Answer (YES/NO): YES